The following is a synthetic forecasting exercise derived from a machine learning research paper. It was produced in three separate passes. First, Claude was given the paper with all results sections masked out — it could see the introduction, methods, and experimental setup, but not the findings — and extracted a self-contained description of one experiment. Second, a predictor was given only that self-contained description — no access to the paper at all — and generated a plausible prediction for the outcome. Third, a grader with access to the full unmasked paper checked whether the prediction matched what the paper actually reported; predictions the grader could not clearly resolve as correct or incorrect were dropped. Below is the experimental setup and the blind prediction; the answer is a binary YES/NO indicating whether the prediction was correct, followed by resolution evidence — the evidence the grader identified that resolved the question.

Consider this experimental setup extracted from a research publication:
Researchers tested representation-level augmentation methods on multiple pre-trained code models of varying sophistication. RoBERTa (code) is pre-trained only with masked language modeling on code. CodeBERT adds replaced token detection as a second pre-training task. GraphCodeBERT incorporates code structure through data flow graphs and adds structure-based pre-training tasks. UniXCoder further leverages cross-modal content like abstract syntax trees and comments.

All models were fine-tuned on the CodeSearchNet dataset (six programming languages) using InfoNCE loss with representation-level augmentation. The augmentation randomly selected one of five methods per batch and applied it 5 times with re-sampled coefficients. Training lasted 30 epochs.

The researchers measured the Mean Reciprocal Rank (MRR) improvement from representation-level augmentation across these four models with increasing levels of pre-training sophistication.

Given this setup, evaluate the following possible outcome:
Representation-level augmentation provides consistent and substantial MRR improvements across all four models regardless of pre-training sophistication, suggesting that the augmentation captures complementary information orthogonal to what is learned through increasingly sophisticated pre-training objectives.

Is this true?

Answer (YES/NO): NO